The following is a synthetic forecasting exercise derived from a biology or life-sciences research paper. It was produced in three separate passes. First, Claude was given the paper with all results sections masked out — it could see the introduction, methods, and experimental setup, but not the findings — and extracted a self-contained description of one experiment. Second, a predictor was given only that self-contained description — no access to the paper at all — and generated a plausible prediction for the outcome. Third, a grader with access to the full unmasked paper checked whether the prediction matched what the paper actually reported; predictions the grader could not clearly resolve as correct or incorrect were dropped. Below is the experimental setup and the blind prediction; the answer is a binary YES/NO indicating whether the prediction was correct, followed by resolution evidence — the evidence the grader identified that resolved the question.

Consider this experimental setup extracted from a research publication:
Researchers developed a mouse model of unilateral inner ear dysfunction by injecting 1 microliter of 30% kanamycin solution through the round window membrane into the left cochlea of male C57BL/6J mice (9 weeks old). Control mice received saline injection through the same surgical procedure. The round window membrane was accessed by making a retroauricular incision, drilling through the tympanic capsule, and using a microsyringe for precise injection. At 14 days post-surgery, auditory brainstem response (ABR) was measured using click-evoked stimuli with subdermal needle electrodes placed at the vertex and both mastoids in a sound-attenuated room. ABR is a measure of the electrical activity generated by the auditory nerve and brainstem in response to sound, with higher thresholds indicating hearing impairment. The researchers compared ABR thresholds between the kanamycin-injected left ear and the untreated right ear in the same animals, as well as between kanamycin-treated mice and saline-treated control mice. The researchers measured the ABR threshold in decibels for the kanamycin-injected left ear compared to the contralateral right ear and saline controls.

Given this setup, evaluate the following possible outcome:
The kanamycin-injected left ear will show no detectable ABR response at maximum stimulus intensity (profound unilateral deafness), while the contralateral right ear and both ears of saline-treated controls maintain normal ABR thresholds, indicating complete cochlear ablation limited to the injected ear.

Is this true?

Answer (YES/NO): YES